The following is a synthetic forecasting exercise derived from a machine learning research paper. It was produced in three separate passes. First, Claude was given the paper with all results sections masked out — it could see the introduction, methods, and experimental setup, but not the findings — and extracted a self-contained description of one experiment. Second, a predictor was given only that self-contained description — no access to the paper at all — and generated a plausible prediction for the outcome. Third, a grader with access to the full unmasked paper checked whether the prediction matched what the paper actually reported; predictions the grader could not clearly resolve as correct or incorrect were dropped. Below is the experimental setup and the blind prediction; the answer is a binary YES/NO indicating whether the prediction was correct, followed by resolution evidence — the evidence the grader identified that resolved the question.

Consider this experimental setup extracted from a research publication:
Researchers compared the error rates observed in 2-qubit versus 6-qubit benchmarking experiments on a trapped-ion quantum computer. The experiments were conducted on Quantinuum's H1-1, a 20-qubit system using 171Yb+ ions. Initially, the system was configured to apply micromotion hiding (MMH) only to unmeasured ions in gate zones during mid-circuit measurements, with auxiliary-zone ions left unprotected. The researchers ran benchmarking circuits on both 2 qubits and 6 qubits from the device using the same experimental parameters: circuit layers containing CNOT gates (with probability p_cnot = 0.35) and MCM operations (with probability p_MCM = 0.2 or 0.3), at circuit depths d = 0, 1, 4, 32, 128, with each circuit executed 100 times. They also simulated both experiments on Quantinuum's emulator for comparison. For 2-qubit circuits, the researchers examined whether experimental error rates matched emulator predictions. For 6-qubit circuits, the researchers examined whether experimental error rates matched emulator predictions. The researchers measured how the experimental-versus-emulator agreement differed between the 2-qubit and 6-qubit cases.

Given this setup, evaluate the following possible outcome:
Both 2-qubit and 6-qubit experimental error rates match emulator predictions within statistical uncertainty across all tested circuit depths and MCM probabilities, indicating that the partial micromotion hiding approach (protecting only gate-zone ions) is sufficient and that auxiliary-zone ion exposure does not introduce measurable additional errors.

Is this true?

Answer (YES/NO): NO